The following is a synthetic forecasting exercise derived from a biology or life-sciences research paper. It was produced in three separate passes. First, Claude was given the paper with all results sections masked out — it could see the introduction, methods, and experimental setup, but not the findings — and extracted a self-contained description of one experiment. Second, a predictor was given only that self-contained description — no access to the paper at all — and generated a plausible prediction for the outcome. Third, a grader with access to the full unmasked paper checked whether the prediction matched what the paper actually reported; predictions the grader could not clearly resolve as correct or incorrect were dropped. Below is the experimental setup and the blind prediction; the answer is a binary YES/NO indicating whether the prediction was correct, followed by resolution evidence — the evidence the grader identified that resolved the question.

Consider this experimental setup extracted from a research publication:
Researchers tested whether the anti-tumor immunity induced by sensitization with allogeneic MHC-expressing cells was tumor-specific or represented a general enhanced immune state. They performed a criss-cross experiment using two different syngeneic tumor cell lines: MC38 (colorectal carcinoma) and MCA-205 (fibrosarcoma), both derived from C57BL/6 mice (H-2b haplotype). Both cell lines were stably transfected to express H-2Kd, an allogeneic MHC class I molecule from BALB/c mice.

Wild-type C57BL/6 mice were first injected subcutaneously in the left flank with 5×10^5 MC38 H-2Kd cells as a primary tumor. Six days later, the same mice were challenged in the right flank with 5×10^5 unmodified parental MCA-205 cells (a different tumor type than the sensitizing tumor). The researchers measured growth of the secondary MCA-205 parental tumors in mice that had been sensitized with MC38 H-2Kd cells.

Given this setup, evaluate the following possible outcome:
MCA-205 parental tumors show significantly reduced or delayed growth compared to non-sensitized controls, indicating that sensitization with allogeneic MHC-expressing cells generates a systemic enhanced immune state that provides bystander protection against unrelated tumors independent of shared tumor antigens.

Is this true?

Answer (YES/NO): NO